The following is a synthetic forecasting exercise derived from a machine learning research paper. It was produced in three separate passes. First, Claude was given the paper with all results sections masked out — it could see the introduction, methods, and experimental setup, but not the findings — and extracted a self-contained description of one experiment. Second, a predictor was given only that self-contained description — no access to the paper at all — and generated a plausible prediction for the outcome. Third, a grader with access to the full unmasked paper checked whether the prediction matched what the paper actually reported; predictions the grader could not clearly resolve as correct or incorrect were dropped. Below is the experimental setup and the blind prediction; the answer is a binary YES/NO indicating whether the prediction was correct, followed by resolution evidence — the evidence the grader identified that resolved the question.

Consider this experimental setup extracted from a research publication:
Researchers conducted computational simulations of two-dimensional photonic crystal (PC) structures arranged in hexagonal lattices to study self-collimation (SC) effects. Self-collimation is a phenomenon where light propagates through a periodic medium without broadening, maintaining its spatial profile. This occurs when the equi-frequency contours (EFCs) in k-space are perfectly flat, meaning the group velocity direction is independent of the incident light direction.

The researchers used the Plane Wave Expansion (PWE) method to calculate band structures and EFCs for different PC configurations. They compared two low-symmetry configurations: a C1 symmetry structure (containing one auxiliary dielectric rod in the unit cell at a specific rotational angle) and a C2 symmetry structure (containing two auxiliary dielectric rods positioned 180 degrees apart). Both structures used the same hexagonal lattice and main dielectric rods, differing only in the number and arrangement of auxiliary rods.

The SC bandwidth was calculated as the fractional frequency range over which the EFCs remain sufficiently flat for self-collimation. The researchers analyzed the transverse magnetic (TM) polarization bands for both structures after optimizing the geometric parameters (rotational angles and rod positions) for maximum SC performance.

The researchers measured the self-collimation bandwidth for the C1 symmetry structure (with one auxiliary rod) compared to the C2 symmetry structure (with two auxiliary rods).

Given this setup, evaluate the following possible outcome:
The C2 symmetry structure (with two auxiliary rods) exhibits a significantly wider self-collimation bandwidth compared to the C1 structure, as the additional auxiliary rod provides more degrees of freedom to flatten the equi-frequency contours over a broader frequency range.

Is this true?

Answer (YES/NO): YES